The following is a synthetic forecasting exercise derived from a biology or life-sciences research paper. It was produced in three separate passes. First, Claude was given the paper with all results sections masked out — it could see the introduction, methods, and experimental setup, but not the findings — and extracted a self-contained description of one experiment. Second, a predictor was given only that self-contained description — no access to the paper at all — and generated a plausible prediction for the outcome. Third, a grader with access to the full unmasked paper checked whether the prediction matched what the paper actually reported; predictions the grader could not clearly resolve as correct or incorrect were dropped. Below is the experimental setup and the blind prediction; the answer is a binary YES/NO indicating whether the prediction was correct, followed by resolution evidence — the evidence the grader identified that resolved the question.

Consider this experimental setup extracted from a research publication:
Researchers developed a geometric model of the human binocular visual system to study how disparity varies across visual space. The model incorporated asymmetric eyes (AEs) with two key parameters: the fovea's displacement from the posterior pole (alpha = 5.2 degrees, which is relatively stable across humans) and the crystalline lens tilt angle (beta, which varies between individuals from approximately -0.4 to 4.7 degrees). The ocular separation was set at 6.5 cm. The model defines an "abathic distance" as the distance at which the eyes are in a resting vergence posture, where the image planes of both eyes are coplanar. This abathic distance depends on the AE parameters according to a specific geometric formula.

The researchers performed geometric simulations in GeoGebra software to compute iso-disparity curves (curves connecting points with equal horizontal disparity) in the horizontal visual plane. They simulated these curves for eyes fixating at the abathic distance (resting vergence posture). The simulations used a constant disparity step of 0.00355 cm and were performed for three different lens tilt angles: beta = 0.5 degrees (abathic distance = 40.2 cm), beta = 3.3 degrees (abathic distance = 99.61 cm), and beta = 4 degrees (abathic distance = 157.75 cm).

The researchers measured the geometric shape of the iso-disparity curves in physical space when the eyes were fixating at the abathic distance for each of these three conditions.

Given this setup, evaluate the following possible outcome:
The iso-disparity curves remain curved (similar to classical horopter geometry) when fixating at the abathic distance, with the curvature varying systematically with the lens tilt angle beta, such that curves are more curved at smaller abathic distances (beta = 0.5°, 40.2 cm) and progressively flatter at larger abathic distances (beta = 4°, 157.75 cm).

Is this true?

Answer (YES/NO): NO